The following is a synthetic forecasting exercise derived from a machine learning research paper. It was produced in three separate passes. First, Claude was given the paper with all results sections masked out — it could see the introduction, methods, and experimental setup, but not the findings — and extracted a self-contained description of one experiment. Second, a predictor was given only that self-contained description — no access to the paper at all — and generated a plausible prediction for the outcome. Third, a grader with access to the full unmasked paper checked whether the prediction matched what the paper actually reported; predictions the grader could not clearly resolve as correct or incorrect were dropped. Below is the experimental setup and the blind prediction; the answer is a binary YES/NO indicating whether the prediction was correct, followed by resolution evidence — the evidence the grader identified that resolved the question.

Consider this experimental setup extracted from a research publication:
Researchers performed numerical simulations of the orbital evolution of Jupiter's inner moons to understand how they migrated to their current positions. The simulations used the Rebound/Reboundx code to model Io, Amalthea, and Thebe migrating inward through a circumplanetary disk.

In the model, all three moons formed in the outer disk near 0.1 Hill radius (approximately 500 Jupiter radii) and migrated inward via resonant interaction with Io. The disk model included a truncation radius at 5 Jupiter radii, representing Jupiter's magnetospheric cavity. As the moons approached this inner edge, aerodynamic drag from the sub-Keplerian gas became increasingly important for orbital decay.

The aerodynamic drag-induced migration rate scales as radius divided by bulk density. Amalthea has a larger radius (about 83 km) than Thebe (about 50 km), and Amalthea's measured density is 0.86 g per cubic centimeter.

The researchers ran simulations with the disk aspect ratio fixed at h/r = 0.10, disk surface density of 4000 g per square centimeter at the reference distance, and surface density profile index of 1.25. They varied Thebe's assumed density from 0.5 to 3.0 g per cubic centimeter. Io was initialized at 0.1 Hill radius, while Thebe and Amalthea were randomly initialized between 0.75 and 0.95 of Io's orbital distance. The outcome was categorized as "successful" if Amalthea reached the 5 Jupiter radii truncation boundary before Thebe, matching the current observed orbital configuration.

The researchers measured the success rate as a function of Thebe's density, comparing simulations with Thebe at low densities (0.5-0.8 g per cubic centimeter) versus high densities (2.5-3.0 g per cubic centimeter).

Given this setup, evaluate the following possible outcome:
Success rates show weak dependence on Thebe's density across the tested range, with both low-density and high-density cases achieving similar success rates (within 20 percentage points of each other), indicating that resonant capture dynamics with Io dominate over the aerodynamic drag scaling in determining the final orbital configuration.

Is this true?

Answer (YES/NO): NO